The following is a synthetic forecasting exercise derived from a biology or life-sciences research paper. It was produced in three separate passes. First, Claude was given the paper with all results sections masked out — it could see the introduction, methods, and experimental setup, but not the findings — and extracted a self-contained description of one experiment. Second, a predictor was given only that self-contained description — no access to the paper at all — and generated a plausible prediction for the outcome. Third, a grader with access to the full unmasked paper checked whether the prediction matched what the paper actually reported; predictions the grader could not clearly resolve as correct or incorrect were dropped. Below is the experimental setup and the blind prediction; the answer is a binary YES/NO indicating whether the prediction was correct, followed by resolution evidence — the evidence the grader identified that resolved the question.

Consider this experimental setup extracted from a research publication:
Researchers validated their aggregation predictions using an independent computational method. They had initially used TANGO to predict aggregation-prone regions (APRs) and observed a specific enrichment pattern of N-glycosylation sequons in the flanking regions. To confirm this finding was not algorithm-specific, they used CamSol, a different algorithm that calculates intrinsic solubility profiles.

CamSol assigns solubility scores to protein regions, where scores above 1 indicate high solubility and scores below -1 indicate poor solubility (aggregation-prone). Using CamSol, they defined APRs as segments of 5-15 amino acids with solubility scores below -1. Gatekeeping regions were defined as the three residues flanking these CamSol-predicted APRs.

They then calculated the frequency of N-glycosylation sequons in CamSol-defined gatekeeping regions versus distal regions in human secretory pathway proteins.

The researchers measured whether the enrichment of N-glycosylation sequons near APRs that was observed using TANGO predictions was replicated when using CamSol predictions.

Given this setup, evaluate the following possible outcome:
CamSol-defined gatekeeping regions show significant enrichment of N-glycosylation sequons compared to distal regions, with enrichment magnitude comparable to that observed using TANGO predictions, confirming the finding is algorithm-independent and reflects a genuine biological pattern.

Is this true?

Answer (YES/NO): YES